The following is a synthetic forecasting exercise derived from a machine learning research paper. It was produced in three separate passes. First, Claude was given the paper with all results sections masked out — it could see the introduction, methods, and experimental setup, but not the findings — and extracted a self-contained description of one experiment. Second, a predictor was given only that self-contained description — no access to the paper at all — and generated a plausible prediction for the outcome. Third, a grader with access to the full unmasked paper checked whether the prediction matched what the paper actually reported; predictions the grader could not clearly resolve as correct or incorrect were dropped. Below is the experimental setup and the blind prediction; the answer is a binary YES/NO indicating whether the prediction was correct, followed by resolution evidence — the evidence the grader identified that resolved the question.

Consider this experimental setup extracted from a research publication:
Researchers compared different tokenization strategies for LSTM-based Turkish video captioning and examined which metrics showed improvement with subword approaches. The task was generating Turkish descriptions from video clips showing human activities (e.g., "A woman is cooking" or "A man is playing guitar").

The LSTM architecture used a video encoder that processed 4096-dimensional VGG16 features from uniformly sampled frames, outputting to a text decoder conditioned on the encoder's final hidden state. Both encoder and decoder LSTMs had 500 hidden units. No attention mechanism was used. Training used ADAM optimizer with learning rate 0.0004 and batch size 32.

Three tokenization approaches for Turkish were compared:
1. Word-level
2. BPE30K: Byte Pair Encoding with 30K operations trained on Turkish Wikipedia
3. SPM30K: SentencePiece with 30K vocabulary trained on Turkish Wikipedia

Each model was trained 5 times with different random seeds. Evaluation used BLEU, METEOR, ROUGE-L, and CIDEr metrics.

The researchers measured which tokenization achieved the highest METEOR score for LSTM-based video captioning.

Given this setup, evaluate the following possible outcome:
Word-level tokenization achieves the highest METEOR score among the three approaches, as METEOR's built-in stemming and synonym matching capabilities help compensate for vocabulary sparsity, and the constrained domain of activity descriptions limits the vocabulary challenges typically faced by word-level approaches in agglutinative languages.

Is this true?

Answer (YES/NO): NO